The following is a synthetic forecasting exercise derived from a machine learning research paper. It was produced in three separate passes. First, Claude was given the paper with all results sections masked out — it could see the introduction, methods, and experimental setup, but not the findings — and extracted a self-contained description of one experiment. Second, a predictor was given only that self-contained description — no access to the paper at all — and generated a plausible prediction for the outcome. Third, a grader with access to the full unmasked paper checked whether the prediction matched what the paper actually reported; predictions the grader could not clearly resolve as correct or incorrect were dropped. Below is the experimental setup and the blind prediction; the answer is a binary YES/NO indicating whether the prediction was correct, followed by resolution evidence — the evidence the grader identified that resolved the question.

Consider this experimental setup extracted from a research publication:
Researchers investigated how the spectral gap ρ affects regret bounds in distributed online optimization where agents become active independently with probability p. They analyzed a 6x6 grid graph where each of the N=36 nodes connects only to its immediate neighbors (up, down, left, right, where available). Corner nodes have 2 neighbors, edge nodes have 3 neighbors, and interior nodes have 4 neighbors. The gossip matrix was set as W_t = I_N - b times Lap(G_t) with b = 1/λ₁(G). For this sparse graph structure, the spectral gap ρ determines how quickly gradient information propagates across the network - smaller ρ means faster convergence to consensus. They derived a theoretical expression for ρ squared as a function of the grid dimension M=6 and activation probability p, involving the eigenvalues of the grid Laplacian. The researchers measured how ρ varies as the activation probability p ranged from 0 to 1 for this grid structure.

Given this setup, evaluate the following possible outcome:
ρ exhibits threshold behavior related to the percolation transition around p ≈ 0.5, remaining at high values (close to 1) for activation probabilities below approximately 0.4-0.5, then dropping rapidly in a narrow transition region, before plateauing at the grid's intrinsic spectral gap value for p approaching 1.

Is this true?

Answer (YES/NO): NO